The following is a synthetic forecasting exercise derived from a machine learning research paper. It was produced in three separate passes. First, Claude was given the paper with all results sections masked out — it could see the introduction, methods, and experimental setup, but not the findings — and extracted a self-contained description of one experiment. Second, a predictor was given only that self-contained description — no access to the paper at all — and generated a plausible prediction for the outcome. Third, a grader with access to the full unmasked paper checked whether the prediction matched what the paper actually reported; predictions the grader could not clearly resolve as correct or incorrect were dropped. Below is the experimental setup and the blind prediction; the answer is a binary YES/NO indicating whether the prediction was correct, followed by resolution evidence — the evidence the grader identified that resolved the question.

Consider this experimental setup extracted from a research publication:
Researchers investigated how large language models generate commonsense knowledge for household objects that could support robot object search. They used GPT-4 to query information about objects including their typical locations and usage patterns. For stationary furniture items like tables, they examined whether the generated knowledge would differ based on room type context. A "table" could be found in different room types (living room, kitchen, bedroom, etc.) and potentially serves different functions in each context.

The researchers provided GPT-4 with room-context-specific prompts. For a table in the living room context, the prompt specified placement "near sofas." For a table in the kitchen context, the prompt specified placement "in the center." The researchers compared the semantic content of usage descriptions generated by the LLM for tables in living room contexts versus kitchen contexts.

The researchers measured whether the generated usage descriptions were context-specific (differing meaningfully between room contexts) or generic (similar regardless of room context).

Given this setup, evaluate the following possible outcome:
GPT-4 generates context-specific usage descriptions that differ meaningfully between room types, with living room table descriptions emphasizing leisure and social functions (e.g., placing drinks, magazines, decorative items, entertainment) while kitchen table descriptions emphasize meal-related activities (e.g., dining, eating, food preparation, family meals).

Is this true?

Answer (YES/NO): YES